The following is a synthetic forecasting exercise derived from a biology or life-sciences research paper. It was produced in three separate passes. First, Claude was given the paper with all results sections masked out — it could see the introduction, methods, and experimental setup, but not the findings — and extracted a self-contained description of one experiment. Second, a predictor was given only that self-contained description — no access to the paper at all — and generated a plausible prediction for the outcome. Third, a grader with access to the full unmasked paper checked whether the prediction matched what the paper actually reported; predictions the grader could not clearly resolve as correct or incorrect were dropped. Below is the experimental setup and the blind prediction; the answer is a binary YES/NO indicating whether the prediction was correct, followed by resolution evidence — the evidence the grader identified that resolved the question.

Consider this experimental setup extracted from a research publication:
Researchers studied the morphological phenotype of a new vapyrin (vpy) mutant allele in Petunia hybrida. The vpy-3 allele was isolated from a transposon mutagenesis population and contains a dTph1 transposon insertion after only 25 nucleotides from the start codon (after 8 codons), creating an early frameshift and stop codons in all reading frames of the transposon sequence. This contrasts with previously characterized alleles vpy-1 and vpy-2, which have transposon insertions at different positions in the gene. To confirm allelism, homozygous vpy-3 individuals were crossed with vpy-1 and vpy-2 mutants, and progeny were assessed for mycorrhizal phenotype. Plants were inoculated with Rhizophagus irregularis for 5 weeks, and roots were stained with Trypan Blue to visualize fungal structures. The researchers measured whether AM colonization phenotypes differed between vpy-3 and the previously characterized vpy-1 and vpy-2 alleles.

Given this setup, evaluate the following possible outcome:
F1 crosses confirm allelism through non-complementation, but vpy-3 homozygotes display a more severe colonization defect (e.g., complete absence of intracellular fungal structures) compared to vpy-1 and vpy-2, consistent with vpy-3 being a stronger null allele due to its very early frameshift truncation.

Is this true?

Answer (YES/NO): NO